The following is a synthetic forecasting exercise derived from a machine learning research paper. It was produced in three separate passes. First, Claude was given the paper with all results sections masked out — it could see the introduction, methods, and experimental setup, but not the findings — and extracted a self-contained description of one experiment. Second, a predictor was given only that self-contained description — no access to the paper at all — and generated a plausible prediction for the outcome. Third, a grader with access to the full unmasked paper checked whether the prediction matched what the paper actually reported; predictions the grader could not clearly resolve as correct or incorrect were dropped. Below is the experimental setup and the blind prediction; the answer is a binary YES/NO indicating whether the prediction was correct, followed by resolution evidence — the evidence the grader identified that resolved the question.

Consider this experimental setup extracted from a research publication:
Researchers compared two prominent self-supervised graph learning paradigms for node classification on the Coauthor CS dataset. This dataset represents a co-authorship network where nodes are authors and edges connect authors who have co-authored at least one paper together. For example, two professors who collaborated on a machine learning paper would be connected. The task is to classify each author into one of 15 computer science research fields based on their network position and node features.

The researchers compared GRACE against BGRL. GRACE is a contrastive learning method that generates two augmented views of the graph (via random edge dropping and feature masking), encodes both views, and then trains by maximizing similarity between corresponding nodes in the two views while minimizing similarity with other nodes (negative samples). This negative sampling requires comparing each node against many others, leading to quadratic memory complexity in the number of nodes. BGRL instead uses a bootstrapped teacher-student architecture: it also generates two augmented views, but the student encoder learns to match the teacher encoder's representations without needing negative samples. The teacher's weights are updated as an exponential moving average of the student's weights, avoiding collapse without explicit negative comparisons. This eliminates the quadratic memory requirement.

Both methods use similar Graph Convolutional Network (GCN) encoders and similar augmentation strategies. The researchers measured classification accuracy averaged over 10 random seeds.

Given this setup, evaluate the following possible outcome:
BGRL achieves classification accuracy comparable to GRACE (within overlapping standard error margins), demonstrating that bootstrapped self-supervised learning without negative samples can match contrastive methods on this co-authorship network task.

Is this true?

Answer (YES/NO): NO